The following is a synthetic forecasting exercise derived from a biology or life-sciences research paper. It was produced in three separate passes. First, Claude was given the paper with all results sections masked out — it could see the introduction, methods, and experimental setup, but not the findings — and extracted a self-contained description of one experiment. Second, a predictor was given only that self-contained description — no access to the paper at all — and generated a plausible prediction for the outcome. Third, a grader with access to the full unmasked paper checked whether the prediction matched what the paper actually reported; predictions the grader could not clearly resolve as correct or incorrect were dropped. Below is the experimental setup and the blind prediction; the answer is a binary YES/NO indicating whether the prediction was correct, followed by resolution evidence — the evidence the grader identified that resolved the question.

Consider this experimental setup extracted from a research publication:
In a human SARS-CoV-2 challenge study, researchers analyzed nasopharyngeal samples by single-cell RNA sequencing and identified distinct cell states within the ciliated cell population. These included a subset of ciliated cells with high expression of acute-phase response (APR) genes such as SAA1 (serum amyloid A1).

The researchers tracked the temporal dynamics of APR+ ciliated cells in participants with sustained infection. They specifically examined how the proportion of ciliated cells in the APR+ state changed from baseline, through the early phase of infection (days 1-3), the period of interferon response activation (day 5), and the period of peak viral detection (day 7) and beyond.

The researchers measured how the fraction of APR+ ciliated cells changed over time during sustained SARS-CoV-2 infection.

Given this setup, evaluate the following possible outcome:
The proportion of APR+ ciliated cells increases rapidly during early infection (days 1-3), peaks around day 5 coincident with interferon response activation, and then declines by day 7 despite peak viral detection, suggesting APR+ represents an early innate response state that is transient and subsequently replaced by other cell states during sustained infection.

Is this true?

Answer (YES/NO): NO